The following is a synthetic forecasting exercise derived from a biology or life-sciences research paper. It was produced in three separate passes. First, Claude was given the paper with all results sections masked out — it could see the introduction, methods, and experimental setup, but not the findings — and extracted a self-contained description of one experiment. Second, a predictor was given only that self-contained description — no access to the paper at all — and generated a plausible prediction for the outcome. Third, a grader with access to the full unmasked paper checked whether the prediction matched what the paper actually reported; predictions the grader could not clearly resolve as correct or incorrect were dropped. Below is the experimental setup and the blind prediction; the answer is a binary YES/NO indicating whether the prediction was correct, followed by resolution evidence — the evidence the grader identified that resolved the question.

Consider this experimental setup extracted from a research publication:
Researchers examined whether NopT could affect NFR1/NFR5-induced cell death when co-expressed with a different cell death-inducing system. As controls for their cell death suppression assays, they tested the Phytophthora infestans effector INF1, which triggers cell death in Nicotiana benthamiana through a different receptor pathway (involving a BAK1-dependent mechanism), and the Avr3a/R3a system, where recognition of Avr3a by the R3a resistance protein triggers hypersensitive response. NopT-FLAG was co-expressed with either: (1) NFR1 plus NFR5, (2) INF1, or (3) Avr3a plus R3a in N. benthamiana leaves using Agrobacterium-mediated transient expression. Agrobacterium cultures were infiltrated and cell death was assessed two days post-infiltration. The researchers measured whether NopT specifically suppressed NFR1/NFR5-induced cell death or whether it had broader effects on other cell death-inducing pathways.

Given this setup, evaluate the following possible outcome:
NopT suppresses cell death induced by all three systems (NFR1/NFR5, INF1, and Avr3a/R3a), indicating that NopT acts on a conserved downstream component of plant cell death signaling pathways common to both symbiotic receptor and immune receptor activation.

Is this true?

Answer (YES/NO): NO